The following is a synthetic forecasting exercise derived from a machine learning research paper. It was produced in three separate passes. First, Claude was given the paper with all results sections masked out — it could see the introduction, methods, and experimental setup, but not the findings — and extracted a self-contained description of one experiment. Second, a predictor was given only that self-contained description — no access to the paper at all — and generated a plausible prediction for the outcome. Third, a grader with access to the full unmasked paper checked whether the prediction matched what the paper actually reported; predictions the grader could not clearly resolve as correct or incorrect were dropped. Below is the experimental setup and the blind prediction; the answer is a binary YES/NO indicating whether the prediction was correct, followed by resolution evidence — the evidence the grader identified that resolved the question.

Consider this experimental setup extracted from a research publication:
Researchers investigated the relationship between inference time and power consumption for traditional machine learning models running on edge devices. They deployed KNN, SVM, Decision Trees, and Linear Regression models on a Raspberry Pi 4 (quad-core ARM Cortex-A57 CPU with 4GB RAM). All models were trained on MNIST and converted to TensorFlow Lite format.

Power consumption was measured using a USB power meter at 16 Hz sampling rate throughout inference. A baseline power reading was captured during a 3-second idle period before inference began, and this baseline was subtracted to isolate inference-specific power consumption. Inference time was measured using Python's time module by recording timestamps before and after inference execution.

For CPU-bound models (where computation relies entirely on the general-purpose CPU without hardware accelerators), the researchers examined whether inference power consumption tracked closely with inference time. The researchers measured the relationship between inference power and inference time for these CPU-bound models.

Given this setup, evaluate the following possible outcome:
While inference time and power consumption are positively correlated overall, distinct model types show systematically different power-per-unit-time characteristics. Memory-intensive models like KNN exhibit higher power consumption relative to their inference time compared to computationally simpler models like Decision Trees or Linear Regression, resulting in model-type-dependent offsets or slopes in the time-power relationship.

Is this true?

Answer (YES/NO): NO